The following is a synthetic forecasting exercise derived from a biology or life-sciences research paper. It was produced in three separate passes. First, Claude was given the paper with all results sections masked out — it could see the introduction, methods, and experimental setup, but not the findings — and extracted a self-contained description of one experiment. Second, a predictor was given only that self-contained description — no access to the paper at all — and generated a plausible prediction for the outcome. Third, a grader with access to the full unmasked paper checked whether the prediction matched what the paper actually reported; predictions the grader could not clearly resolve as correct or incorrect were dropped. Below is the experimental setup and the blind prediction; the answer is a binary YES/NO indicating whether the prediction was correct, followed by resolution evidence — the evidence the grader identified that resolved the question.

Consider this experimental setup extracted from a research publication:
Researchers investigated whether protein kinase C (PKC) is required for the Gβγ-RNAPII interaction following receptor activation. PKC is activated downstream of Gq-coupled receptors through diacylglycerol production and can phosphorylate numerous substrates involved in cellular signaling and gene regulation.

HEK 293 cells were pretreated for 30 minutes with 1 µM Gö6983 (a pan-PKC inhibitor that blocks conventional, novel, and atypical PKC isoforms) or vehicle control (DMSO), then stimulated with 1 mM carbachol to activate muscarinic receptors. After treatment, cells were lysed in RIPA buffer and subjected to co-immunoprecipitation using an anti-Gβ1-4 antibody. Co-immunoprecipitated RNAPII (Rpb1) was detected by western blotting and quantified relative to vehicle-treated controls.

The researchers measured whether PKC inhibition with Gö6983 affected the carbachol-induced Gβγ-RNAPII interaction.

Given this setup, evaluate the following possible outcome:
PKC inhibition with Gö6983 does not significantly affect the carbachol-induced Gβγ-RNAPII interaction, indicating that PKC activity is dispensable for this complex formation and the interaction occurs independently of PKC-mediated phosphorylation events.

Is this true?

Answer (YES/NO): YES